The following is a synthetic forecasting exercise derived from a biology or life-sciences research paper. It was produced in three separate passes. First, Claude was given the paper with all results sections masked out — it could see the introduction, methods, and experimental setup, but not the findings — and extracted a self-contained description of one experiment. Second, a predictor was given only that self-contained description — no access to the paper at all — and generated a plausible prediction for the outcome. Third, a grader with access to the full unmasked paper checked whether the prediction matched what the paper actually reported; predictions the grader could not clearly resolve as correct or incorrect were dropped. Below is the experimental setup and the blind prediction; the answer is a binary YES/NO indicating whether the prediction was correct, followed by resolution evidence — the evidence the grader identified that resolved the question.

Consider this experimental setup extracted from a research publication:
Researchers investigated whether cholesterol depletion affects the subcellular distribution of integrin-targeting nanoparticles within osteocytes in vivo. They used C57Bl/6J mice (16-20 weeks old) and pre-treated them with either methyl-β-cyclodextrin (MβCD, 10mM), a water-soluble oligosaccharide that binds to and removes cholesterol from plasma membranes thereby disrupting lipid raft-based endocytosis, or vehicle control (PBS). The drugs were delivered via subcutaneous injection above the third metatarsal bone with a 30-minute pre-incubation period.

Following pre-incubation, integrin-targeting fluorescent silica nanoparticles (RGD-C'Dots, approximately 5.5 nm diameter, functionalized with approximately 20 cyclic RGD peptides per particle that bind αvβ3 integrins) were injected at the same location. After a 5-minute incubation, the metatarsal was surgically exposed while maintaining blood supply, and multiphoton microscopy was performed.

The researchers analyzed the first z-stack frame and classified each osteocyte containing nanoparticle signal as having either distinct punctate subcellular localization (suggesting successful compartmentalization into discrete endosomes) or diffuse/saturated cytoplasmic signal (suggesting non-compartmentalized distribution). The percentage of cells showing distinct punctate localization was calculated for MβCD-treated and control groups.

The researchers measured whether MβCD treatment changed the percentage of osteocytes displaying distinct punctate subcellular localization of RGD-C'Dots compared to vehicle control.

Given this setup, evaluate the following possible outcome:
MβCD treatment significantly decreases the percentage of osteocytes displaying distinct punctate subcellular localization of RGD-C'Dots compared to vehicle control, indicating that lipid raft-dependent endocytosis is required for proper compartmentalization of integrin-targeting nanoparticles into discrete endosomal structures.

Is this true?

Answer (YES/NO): NO